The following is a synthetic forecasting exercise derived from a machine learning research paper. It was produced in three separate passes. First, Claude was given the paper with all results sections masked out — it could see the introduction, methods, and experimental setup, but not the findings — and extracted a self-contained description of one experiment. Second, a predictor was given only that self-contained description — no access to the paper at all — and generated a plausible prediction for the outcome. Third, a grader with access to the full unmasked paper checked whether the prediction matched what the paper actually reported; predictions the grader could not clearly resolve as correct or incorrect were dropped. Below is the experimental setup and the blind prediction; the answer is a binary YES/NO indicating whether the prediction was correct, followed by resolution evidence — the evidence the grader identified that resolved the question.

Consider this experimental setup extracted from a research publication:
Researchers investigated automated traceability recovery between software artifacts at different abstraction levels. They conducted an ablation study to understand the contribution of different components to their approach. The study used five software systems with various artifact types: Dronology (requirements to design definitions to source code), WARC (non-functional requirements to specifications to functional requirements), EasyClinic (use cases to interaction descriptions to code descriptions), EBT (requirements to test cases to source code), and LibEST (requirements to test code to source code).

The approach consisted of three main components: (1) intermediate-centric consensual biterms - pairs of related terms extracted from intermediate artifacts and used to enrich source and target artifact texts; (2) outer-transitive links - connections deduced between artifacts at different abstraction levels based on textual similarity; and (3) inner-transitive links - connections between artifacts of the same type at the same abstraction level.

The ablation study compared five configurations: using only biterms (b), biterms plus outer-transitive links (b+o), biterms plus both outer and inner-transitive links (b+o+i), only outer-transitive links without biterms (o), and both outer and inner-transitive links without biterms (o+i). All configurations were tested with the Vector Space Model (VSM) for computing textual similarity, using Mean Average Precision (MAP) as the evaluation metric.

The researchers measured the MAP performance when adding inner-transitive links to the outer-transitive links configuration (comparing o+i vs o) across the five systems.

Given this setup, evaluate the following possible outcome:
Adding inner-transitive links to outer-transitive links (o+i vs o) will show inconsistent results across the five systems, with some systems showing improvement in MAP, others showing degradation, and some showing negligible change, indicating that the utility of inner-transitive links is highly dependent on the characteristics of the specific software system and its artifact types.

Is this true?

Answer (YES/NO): NO